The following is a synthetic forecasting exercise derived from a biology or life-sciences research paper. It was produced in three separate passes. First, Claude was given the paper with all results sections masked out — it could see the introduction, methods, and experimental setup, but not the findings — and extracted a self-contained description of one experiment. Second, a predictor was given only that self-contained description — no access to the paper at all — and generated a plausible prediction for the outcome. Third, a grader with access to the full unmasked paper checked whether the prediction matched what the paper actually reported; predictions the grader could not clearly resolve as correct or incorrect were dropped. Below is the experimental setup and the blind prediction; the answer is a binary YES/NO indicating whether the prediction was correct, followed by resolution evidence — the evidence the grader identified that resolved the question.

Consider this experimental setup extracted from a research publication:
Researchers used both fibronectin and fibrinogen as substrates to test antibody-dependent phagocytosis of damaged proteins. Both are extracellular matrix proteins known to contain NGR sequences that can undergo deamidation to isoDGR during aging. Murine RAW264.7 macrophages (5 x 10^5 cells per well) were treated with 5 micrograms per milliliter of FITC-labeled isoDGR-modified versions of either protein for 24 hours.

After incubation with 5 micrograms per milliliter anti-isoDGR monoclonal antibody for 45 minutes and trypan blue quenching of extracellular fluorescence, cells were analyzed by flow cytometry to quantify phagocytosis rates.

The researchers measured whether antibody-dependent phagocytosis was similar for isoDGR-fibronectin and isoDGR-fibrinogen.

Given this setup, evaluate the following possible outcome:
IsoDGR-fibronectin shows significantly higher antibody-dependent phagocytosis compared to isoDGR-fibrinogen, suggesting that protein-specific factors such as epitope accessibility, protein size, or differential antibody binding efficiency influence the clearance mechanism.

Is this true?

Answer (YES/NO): NO